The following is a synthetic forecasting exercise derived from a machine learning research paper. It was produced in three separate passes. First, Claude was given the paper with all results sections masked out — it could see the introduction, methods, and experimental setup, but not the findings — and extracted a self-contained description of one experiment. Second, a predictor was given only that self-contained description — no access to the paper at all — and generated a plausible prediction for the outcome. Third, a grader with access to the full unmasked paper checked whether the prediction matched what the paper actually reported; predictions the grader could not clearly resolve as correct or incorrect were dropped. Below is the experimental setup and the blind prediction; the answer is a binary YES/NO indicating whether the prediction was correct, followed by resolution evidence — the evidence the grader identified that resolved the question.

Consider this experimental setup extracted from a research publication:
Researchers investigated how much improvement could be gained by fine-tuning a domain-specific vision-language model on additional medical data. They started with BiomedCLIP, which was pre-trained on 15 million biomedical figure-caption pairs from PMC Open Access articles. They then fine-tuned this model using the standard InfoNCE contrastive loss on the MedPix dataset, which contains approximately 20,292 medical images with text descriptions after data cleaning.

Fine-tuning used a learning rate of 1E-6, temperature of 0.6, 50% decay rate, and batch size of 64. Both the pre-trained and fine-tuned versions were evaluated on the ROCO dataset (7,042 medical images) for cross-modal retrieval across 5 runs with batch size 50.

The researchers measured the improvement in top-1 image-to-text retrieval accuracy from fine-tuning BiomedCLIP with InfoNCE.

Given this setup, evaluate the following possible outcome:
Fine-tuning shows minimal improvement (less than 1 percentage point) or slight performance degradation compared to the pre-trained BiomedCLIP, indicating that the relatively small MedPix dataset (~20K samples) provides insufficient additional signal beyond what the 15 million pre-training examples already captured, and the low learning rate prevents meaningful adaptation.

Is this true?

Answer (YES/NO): NO